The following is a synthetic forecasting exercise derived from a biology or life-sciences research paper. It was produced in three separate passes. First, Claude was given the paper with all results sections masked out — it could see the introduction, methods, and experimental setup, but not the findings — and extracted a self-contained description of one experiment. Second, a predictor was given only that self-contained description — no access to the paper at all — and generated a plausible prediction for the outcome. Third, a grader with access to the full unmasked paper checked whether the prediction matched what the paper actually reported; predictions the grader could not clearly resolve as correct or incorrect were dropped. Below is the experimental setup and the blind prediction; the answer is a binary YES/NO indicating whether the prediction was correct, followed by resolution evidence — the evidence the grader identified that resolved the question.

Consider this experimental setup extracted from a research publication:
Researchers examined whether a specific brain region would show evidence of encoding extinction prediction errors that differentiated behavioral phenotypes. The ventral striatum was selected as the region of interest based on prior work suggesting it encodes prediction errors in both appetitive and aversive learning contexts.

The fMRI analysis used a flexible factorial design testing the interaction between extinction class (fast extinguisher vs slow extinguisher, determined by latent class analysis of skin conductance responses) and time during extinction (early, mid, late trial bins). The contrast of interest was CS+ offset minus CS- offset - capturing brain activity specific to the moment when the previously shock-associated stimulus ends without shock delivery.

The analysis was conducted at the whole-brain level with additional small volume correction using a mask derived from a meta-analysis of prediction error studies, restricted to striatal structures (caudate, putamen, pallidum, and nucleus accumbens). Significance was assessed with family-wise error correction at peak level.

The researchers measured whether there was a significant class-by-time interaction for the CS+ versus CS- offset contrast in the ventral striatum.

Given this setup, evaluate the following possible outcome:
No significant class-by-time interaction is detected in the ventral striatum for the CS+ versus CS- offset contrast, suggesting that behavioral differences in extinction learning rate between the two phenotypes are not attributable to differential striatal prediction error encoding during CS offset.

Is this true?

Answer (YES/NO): NO